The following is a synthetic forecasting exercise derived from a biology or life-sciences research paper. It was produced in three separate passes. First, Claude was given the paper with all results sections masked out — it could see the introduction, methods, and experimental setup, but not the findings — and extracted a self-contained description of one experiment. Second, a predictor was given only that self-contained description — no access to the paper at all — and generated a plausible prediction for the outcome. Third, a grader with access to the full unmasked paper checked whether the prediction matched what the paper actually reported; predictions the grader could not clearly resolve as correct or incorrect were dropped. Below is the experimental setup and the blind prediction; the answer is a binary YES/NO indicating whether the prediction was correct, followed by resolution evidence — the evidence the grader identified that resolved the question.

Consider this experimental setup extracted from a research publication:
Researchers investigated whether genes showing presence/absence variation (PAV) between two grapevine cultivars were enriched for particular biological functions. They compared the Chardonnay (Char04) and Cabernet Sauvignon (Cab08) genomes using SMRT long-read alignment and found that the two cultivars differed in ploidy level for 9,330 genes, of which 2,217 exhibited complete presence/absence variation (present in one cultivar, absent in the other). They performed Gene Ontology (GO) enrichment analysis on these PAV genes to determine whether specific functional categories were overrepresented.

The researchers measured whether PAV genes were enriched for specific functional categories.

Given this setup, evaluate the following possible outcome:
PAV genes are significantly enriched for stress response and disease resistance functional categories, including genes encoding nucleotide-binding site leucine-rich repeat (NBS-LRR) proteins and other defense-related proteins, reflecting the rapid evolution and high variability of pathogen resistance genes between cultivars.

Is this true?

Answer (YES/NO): NO